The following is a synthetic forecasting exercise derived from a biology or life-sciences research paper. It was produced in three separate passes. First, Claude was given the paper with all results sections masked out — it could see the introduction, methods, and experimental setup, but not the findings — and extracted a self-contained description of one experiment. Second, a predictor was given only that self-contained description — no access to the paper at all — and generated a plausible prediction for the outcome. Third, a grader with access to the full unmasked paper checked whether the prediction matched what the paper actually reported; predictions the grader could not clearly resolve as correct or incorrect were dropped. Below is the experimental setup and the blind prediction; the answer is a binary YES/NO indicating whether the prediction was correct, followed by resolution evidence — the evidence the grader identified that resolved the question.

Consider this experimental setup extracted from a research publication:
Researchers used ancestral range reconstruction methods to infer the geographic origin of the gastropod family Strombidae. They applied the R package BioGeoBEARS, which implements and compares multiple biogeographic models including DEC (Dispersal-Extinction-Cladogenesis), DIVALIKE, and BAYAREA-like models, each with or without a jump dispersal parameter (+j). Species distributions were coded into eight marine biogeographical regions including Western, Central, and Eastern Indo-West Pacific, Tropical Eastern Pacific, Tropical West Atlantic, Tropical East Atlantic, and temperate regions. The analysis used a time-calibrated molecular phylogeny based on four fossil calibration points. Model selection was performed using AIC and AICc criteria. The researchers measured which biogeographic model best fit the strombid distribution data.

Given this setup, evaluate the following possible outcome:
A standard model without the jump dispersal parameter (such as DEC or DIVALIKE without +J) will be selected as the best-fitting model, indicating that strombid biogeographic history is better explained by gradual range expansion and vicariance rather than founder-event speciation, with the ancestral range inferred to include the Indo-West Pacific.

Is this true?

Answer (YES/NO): NO